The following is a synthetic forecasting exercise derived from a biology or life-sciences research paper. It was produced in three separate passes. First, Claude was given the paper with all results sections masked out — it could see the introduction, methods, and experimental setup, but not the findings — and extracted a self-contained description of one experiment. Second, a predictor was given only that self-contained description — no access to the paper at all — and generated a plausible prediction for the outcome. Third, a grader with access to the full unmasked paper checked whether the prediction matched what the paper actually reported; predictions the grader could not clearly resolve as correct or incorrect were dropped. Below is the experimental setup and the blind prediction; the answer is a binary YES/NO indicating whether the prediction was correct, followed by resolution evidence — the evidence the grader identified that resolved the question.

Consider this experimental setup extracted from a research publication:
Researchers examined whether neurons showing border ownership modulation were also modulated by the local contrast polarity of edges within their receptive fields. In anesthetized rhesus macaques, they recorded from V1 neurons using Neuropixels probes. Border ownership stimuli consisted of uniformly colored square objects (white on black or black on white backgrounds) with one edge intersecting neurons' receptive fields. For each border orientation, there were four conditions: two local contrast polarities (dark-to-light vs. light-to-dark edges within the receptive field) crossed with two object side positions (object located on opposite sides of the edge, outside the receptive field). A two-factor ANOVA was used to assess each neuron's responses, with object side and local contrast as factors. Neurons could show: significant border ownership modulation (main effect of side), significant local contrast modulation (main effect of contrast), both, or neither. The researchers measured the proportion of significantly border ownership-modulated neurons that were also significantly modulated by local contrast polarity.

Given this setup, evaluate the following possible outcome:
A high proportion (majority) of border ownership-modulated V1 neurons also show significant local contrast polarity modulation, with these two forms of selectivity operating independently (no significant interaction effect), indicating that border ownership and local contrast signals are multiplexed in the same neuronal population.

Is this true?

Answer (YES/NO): NO